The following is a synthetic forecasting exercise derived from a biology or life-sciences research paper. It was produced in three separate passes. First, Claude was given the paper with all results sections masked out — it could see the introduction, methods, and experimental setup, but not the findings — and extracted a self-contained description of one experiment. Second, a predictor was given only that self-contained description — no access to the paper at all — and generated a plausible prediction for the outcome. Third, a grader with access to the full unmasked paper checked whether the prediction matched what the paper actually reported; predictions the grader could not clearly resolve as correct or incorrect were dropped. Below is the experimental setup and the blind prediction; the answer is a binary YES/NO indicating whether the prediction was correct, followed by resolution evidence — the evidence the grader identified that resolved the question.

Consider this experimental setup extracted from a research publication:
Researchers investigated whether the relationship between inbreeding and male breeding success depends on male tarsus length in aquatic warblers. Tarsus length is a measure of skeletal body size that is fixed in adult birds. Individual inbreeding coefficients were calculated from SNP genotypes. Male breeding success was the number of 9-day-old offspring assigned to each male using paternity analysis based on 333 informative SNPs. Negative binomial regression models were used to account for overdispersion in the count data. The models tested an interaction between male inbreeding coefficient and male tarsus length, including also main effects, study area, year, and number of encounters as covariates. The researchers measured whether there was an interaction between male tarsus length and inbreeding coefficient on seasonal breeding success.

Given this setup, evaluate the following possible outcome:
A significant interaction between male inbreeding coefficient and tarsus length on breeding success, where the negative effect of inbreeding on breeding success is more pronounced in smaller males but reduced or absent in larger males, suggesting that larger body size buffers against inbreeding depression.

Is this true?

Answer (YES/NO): YES